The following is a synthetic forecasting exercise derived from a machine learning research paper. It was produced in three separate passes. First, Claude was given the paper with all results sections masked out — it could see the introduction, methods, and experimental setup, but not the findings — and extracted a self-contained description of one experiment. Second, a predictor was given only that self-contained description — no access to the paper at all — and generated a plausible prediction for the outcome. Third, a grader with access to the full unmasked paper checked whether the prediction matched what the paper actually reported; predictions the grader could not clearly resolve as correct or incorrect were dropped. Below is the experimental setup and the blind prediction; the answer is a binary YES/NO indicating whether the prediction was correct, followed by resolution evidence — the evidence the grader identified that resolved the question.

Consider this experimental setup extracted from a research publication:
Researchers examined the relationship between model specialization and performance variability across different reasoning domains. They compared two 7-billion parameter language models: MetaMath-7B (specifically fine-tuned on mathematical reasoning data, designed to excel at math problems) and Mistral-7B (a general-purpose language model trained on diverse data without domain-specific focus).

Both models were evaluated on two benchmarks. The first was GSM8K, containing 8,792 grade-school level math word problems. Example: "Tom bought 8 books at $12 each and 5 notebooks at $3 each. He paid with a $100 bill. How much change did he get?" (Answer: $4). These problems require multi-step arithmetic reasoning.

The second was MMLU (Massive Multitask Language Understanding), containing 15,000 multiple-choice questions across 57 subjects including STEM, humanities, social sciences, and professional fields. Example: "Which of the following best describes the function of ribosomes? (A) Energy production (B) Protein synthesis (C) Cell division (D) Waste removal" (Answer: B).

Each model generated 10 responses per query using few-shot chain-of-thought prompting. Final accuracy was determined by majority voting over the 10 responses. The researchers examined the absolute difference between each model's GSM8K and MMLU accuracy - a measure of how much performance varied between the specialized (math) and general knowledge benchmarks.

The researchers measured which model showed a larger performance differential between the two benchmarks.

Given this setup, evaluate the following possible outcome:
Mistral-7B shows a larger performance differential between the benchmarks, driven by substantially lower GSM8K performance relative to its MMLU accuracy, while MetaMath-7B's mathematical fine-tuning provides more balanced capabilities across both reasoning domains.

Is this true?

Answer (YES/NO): NO